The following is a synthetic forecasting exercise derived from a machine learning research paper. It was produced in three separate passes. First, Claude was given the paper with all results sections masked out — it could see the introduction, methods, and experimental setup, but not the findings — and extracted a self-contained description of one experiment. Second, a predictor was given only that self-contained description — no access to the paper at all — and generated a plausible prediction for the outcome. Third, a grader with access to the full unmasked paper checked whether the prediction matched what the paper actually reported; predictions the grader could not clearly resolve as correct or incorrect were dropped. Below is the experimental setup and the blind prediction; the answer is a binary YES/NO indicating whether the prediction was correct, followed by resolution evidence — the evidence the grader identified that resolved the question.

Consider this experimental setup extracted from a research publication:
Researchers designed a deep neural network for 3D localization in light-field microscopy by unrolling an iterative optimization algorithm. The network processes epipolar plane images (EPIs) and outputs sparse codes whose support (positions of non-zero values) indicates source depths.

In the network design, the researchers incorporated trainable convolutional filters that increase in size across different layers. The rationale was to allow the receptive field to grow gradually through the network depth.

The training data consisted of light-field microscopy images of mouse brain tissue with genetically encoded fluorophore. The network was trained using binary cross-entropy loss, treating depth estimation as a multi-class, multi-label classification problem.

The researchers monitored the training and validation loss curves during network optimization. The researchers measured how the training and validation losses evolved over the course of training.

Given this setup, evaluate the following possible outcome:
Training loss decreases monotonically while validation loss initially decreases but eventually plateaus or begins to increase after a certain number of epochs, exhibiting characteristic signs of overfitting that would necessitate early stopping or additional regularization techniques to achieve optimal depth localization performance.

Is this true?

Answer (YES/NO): NO